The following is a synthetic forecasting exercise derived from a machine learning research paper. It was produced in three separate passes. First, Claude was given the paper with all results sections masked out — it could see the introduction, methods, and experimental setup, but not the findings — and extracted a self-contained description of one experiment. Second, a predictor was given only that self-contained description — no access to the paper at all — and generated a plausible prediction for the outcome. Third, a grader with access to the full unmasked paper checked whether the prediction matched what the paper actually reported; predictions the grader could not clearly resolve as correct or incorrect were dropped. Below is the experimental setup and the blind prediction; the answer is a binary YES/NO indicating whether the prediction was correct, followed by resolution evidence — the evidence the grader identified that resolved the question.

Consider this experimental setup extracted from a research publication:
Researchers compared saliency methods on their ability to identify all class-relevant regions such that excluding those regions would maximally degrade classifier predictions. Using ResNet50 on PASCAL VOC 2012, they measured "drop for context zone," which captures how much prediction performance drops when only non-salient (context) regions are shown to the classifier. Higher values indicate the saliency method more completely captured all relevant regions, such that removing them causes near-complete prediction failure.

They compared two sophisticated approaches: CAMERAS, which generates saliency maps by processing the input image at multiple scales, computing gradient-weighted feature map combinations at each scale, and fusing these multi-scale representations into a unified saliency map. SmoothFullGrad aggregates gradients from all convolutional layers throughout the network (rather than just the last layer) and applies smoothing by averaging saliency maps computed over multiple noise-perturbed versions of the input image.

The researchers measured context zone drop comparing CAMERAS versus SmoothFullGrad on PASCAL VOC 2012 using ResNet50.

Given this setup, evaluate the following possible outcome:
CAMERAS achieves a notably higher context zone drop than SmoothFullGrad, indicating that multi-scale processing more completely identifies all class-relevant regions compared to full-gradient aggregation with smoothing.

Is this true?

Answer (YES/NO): NO